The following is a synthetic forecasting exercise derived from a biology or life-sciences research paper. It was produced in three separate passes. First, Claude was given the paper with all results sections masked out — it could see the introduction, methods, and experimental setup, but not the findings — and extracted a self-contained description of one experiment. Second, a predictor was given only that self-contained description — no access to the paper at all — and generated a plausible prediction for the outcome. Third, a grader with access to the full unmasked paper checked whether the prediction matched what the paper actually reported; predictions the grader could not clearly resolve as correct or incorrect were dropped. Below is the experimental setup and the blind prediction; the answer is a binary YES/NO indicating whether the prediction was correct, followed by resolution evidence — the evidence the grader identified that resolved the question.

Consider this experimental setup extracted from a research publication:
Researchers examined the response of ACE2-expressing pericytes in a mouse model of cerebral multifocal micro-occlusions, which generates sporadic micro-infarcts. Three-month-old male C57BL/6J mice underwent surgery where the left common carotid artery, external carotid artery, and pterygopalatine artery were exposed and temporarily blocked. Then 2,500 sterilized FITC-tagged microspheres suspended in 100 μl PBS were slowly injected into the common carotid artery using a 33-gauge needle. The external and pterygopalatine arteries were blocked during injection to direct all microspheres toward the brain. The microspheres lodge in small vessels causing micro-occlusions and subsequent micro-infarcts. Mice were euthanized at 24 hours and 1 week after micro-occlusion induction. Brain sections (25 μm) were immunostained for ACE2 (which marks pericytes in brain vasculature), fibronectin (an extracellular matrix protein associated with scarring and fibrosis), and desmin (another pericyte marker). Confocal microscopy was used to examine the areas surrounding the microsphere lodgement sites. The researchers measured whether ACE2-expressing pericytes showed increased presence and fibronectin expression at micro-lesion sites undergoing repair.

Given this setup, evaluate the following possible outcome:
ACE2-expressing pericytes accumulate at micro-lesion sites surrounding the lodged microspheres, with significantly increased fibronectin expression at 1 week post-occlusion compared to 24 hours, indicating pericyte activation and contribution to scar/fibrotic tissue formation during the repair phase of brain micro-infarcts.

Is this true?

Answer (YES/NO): NO